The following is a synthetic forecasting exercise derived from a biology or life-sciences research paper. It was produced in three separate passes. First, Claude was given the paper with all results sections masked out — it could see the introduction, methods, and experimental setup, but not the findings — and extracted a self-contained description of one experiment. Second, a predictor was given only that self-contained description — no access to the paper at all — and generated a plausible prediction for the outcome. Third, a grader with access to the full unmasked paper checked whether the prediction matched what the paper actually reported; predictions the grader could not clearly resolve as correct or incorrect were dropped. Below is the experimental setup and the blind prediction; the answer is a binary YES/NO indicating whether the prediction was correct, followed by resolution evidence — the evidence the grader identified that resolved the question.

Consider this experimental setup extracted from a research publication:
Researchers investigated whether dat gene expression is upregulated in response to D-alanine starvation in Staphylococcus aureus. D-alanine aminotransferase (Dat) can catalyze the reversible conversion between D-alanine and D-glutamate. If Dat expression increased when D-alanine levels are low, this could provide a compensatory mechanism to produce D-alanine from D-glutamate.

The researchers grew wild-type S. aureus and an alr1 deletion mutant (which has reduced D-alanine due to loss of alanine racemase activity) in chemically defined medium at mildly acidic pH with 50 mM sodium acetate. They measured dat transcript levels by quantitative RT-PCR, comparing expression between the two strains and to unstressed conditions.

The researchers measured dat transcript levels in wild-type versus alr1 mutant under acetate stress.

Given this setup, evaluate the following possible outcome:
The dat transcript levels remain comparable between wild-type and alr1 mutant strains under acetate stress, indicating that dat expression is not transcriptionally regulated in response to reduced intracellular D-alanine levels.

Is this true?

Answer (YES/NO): YES